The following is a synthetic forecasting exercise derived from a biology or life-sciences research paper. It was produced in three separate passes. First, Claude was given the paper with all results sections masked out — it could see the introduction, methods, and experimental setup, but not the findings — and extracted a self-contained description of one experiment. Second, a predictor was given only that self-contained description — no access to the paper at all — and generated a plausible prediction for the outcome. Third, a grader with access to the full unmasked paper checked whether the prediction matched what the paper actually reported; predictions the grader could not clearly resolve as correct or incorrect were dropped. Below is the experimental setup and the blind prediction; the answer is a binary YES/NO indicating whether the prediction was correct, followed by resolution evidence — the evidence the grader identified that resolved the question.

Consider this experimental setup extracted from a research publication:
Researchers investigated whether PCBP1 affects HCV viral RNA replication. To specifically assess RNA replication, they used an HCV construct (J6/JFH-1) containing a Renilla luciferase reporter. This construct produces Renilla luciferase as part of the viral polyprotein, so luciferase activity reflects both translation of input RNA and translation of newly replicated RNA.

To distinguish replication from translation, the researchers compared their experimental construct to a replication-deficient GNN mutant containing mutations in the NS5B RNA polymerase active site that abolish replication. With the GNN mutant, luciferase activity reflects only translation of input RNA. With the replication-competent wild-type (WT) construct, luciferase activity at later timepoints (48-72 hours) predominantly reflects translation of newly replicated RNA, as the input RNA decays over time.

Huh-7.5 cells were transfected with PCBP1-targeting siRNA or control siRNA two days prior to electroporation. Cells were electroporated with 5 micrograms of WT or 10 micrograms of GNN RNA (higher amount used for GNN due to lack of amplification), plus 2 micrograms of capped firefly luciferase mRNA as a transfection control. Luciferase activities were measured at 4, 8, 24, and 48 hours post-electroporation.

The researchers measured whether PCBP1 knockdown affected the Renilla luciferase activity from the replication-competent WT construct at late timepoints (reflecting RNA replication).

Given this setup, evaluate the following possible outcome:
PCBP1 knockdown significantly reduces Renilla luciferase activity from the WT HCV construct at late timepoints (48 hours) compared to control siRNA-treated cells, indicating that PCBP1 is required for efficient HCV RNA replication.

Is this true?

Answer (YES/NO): NO